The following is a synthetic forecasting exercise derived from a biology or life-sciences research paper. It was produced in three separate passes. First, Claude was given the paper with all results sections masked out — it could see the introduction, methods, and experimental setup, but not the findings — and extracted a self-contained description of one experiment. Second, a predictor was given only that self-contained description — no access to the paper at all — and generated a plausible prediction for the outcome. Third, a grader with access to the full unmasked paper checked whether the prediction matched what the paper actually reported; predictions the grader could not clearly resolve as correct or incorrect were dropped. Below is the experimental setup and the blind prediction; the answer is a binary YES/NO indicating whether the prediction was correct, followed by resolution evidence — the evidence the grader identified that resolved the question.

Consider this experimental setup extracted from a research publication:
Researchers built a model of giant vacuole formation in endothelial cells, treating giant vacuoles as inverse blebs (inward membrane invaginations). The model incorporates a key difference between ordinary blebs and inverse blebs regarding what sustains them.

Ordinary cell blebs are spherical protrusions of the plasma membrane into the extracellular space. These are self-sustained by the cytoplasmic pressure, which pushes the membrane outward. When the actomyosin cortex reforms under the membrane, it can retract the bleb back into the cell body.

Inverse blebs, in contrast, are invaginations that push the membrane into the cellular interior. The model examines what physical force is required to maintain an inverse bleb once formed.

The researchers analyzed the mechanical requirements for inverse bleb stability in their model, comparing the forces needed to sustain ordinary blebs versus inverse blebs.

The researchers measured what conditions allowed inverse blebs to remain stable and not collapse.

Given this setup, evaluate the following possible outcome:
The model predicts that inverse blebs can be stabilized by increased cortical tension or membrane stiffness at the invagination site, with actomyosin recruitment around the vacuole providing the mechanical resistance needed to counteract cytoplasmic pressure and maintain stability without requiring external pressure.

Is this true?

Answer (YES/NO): NO